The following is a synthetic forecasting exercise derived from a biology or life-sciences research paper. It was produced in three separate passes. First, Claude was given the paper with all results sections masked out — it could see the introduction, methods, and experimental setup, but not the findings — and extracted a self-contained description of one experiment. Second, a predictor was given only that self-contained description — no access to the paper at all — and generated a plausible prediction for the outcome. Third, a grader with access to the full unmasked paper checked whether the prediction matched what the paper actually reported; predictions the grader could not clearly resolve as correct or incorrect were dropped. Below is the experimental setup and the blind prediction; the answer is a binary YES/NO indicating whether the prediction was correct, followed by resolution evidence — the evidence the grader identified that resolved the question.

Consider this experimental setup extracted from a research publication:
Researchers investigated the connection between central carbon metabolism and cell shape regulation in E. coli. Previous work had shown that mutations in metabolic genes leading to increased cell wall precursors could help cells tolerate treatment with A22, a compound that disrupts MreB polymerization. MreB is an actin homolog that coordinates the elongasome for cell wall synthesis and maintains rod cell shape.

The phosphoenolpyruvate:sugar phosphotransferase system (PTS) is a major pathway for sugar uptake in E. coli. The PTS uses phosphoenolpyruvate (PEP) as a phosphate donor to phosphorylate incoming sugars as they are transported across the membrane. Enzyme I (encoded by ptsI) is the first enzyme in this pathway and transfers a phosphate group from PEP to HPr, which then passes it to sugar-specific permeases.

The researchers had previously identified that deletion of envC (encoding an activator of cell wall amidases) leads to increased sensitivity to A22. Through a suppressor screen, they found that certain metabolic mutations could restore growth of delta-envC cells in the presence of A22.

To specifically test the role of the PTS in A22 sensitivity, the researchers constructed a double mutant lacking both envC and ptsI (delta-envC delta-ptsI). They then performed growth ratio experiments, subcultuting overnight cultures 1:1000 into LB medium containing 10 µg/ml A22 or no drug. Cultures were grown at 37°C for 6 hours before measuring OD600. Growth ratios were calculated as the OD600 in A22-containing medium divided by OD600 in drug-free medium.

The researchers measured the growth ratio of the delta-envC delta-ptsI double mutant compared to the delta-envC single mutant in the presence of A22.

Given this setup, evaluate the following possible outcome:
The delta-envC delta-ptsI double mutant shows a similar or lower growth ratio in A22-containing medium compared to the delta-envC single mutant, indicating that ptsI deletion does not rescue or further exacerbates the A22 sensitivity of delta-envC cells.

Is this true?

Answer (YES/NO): NO